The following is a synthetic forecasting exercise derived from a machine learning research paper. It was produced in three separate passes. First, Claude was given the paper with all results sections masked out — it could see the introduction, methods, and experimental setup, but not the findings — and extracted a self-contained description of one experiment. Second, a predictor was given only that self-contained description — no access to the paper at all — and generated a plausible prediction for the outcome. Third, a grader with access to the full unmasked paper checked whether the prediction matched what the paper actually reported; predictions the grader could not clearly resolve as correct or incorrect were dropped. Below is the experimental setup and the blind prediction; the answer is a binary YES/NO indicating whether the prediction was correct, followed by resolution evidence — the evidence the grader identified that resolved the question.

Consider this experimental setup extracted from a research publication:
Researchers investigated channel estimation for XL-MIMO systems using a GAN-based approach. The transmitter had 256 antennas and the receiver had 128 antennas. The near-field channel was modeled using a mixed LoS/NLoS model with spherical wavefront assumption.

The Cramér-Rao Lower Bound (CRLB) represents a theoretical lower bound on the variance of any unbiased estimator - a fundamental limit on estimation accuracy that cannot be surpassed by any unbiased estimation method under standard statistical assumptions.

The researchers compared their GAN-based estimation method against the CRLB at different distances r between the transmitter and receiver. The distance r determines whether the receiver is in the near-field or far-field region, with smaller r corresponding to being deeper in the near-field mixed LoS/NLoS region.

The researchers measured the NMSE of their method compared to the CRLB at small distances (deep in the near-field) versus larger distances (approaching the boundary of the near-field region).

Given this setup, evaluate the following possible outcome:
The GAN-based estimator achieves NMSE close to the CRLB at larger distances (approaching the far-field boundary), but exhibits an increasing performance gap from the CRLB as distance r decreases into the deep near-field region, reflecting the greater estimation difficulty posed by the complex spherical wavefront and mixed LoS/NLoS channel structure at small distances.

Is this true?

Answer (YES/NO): NO